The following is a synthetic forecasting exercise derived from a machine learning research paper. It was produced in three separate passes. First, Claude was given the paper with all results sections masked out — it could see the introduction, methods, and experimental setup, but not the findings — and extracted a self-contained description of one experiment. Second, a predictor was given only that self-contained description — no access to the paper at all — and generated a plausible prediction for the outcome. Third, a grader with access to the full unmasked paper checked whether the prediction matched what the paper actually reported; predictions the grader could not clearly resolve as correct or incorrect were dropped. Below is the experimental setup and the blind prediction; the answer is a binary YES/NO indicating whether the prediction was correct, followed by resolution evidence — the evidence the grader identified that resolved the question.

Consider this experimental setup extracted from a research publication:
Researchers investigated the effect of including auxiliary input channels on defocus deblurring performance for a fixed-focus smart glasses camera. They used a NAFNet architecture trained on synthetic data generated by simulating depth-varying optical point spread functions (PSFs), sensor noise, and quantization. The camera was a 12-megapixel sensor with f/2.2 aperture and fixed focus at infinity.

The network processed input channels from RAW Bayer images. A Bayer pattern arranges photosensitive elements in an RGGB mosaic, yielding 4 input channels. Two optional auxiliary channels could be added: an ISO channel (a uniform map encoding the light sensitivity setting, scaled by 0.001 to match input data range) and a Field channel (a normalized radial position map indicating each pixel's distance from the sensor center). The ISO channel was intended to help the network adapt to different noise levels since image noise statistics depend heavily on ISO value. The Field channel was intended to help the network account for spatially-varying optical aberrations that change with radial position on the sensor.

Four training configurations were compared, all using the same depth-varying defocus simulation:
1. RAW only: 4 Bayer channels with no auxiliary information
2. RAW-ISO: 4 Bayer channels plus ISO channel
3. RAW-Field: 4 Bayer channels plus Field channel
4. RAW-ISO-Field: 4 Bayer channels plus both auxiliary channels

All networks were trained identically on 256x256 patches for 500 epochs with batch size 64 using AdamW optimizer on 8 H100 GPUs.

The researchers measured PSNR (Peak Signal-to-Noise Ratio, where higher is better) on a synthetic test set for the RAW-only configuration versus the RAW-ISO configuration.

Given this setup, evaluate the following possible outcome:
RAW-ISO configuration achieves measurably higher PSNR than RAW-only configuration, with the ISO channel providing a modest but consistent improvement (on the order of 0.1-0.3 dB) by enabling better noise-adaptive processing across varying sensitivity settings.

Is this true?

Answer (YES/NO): NO